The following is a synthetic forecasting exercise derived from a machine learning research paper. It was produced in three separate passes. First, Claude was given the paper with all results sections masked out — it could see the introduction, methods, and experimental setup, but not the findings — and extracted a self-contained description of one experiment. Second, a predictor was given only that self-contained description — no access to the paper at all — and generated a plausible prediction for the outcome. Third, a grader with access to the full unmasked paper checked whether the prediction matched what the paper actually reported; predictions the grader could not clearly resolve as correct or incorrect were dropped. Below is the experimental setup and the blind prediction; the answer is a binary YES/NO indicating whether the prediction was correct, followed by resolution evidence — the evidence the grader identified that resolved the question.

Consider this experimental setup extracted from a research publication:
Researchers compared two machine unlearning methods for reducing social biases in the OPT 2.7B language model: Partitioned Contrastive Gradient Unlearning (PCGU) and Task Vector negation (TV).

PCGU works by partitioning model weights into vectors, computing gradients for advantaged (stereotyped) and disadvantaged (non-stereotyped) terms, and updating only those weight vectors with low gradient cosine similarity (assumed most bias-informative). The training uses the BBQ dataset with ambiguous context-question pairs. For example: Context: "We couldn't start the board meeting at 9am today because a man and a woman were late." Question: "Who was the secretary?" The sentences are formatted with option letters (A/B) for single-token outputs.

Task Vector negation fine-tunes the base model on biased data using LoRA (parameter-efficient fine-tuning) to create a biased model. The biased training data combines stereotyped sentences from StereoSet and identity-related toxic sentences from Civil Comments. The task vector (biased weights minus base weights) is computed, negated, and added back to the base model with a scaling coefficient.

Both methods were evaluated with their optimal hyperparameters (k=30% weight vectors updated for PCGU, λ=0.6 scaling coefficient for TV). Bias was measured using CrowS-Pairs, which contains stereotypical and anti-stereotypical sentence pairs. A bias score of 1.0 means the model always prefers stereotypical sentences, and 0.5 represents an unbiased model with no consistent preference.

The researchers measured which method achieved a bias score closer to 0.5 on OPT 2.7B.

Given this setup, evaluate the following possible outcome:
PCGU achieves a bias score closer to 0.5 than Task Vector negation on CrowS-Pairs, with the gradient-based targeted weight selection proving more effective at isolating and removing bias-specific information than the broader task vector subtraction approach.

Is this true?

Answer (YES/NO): YES